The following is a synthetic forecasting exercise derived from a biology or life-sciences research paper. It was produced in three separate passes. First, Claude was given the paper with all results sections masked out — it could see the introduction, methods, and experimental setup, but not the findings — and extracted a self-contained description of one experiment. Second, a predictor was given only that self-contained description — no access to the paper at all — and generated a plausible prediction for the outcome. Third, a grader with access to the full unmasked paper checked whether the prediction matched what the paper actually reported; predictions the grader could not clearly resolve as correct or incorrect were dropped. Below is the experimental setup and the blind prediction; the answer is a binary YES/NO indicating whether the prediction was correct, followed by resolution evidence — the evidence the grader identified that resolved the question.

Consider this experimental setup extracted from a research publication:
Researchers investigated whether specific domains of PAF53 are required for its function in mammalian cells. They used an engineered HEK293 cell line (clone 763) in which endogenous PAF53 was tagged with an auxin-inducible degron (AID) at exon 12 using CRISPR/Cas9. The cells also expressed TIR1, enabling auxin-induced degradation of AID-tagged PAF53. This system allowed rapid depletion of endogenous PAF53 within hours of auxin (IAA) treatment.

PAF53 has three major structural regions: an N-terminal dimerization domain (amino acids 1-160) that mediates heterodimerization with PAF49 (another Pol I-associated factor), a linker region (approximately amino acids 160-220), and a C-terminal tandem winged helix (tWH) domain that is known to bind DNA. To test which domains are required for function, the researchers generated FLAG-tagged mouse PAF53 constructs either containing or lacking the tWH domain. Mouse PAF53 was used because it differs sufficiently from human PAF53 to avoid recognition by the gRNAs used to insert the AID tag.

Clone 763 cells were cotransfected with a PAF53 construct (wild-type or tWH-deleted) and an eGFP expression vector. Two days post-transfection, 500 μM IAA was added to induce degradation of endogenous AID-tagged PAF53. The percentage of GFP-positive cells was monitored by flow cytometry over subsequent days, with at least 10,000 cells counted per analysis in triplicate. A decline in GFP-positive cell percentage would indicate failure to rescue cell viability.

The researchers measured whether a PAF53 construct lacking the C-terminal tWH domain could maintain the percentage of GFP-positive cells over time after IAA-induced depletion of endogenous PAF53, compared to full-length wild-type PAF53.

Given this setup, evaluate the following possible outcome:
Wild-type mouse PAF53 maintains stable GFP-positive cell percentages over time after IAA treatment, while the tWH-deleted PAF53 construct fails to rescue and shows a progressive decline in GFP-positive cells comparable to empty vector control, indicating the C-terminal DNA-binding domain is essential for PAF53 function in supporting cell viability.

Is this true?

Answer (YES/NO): NO